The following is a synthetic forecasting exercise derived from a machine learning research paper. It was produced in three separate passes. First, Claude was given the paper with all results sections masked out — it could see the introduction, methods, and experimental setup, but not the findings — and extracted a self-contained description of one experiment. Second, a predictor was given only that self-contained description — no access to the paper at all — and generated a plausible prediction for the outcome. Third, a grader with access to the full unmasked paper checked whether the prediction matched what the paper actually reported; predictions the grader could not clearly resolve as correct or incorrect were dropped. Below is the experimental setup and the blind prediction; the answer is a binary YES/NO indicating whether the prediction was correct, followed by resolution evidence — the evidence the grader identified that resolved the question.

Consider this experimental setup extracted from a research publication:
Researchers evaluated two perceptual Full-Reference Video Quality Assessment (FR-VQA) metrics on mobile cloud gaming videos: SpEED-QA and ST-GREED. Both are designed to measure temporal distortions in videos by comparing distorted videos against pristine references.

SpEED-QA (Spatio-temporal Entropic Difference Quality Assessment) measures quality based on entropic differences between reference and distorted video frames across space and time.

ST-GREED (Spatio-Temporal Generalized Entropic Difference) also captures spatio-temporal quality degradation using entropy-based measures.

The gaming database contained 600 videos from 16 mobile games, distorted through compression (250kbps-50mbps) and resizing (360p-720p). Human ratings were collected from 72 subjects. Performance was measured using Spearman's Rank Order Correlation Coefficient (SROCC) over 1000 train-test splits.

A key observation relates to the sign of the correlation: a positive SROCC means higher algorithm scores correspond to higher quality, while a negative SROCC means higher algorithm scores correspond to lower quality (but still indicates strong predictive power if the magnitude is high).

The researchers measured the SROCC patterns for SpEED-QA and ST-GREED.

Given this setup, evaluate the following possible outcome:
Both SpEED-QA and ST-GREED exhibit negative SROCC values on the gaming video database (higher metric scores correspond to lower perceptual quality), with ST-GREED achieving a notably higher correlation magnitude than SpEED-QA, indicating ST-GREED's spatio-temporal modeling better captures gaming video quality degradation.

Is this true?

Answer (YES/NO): NO